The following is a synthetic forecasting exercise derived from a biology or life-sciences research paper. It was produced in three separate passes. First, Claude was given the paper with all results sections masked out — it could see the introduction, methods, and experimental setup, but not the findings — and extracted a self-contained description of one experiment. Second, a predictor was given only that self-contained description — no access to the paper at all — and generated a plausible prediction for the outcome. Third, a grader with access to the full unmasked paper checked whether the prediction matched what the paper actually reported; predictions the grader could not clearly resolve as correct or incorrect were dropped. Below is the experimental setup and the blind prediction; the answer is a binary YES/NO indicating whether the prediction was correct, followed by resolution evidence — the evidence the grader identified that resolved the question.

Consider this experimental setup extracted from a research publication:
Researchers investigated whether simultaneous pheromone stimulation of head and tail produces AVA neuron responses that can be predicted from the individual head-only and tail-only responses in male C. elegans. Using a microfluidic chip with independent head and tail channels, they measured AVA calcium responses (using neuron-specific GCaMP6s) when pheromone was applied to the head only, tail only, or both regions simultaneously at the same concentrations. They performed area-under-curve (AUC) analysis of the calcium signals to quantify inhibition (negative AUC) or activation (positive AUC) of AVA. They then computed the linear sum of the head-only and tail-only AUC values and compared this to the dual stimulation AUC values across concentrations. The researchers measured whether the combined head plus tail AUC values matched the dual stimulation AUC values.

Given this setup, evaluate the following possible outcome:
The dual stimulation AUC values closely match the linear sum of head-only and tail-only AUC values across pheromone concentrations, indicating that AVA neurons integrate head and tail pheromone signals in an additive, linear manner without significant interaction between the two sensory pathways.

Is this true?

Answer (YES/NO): YES